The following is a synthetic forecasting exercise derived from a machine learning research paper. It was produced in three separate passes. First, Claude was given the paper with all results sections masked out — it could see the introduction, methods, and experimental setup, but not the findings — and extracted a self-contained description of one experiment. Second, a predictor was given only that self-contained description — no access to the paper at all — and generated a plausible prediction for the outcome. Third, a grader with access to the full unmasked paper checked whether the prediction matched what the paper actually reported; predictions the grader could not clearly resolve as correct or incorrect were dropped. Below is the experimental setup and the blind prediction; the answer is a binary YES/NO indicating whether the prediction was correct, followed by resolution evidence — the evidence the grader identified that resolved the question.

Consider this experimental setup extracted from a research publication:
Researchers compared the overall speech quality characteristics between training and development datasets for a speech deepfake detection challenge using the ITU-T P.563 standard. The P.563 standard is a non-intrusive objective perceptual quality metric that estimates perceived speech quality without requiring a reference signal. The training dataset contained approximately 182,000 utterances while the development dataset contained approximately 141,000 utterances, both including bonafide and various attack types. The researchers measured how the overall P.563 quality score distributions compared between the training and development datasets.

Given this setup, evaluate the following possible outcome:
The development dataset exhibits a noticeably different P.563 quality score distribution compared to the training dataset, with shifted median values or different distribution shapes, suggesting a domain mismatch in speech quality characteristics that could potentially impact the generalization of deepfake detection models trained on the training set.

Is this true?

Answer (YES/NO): YES